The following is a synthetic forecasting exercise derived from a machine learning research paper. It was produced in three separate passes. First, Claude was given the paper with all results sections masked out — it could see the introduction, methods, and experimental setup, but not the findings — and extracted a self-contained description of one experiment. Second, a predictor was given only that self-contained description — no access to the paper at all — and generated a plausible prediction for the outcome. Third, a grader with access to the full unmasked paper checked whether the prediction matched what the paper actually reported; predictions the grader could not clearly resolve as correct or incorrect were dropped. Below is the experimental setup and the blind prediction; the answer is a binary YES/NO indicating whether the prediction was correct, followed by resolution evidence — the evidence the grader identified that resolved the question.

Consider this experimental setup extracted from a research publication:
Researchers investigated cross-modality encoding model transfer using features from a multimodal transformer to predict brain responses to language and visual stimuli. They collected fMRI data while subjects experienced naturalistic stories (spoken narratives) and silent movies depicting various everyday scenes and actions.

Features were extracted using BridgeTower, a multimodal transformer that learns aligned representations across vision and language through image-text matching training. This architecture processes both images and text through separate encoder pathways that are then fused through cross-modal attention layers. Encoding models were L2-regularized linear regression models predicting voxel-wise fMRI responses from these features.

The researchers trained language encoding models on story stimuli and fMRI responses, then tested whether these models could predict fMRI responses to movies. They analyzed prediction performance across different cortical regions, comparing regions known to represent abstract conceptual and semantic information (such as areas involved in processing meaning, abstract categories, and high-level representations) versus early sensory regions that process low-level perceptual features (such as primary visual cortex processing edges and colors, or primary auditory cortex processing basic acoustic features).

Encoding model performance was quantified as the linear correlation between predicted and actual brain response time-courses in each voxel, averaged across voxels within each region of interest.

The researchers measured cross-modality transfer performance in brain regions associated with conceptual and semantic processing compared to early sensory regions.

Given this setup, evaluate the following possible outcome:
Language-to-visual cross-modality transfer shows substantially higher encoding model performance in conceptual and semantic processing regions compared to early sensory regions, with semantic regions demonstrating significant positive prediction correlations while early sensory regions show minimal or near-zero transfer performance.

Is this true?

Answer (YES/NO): NO